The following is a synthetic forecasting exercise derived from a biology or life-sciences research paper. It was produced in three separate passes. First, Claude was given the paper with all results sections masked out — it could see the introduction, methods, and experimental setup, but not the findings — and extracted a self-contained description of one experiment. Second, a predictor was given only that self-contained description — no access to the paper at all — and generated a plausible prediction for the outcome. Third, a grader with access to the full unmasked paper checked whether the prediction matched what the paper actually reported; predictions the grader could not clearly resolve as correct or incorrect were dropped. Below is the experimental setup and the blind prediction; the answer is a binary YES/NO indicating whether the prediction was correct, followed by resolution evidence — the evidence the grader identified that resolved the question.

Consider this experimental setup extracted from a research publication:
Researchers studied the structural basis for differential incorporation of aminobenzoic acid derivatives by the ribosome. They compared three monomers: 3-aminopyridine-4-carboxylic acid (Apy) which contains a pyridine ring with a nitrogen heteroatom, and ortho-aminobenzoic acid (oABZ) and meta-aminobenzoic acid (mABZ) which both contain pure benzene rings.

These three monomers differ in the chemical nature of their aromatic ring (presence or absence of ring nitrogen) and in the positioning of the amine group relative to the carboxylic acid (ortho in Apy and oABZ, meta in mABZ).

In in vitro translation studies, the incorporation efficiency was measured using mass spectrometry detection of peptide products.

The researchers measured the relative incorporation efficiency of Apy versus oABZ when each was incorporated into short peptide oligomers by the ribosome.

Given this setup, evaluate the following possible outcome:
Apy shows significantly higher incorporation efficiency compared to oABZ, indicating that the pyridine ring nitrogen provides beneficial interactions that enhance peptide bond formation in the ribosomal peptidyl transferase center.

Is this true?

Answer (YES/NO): NO